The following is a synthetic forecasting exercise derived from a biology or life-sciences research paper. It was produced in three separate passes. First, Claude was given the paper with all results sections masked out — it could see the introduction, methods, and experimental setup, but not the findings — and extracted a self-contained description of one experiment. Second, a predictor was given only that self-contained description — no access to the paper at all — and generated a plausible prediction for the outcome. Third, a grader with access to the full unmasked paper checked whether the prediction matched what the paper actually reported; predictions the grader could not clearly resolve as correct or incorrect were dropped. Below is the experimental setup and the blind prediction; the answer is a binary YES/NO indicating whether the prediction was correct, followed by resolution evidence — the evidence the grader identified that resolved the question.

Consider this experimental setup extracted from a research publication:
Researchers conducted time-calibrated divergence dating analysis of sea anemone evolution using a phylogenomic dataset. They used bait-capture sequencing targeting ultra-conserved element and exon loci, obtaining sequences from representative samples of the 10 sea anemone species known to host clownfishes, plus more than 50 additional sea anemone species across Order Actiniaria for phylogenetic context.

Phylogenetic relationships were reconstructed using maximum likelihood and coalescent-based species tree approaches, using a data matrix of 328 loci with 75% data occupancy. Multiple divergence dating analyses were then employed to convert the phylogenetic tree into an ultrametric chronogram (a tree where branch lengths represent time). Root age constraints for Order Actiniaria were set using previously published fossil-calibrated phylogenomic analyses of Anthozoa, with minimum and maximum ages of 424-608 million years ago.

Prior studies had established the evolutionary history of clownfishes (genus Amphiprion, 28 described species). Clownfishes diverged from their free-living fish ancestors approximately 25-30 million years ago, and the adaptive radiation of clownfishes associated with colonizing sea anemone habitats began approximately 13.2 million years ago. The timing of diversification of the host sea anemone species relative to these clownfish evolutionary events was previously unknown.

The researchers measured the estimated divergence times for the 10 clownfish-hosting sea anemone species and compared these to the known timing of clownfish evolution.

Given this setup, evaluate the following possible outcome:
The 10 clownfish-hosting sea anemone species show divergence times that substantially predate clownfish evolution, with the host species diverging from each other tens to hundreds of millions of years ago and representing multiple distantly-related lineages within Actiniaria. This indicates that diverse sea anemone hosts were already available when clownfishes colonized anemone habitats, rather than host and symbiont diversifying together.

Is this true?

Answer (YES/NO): NO